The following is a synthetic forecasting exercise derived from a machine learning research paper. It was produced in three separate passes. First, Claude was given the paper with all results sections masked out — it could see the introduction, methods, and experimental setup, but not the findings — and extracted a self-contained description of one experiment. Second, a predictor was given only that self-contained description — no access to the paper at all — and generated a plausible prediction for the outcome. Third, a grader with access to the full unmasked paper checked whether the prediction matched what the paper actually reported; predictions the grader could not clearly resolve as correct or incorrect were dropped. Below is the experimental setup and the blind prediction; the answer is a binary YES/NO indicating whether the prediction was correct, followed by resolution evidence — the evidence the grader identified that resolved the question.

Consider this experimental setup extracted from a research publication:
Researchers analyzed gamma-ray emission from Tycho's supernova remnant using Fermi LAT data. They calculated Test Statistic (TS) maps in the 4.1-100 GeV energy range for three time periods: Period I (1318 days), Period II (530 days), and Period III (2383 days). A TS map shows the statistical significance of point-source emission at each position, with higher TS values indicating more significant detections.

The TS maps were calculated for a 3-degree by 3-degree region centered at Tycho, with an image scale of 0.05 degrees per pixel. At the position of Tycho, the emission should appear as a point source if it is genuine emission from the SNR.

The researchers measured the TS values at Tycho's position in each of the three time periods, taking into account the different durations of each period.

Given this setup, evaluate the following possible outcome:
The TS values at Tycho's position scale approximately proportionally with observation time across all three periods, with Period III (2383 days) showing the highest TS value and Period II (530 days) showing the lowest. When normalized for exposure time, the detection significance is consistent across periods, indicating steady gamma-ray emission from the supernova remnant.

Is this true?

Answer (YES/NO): NO